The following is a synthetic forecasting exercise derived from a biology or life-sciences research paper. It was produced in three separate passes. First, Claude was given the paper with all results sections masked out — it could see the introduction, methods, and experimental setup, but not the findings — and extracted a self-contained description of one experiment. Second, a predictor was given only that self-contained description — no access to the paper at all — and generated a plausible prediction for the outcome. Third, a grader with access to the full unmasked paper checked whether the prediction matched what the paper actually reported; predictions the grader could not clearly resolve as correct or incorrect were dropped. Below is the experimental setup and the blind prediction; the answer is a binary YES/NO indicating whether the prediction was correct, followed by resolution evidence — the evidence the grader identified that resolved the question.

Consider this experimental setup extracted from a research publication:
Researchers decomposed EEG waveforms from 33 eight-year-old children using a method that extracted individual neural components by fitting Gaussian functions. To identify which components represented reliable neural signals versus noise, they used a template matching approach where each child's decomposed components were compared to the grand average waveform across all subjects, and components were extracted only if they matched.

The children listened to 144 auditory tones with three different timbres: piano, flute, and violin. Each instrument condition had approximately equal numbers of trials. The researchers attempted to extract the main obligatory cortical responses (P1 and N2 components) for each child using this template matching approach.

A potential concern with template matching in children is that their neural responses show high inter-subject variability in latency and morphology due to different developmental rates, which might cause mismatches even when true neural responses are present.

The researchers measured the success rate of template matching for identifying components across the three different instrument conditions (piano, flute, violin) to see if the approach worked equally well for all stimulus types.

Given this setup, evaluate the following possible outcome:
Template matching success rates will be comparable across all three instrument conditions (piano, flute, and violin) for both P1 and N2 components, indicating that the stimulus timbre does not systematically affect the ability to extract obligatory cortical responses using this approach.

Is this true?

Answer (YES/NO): NO